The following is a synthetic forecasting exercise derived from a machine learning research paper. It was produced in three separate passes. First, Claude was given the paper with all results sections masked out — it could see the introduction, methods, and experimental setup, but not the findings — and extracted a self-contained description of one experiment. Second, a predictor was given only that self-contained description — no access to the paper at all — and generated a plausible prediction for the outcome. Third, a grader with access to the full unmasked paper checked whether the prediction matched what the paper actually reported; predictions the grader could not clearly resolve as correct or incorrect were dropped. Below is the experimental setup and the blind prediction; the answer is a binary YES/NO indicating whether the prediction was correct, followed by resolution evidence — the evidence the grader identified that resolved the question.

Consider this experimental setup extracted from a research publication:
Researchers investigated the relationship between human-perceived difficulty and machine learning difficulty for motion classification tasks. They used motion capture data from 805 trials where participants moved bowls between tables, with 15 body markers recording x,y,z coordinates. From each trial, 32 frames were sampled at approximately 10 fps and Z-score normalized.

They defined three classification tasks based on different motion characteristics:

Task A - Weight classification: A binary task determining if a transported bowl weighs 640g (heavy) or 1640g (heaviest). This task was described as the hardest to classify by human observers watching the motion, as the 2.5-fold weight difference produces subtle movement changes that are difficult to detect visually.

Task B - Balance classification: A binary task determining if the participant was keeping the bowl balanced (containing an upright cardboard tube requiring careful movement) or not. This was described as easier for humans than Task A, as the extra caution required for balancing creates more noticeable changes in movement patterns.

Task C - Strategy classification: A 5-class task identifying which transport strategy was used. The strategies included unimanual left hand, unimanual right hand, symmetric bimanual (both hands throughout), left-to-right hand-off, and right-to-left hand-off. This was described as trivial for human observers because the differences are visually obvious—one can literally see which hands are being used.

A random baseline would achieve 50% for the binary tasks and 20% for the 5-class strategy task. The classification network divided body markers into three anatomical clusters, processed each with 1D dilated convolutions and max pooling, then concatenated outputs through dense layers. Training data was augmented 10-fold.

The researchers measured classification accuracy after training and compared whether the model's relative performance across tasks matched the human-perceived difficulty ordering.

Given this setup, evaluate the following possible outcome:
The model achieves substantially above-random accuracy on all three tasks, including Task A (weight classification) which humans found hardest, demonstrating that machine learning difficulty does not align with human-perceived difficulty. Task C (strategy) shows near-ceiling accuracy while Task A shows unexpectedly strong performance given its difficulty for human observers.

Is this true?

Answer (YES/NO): NO